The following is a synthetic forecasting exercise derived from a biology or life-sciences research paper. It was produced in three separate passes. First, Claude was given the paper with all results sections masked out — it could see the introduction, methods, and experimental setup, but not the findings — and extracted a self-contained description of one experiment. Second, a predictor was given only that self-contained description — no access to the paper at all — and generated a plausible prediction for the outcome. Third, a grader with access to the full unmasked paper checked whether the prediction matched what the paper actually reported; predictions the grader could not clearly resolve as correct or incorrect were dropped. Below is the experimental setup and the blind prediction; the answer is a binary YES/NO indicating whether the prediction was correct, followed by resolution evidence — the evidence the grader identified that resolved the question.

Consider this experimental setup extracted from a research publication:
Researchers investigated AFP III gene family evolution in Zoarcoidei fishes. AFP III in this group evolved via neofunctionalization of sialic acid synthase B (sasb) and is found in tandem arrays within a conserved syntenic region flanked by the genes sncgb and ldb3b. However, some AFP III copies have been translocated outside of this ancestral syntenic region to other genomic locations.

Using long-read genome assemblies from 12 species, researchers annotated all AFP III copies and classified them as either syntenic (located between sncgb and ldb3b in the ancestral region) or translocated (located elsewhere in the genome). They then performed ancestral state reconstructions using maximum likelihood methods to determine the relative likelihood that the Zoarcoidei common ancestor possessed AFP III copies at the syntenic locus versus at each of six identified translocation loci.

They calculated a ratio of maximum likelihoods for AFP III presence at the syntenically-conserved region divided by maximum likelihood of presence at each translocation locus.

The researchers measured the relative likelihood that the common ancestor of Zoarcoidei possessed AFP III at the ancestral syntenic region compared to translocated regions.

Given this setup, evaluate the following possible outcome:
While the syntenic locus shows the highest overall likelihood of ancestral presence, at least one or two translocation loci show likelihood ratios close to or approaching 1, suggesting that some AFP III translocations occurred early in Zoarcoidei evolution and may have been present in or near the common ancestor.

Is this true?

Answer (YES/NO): NO